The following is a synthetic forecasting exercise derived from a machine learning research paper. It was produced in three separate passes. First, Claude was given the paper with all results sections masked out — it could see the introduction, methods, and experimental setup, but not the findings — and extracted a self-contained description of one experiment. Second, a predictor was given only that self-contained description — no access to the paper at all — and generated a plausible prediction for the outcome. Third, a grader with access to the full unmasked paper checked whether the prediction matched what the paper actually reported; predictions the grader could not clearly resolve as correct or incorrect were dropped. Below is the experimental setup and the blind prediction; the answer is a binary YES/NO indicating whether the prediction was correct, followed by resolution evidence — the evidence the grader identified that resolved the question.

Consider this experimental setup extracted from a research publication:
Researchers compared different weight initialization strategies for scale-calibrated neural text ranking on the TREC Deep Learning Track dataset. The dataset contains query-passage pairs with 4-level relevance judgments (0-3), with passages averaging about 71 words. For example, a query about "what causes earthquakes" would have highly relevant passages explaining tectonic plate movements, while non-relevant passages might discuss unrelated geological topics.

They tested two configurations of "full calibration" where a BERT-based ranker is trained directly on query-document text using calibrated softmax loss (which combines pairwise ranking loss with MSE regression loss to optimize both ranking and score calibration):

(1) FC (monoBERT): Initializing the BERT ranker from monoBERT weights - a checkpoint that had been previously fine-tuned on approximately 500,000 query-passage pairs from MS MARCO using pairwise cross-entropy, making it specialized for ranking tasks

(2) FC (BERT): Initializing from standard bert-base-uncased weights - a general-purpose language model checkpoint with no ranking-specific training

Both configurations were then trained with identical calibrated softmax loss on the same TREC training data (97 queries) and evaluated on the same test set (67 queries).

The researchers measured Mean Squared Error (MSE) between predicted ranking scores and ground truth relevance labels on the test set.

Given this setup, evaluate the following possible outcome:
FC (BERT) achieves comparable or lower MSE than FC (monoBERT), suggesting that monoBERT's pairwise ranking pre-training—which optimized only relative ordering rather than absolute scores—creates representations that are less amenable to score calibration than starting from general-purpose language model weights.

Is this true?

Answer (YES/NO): NO